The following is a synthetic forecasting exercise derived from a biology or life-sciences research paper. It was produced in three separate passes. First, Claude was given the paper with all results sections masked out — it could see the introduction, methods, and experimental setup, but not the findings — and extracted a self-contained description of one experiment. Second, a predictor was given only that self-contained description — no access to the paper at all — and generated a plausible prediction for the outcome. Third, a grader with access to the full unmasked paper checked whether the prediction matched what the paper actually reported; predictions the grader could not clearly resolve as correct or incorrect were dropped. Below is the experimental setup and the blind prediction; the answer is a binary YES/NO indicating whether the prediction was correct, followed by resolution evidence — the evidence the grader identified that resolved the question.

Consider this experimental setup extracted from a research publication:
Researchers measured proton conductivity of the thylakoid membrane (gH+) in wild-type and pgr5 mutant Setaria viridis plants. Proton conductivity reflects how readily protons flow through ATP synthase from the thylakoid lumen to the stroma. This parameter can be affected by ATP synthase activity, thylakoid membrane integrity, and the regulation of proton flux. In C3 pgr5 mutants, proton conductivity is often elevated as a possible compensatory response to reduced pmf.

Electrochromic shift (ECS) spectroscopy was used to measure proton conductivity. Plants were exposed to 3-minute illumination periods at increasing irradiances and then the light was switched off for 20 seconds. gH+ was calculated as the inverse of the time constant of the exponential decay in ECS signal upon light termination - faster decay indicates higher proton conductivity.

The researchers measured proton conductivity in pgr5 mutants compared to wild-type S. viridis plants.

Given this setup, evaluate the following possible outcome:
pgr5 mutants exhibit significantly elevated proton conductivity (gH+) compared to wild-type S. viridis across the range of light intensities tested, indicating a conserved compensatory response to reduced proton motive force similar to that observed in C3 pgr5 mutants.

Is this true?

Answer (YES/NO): NO